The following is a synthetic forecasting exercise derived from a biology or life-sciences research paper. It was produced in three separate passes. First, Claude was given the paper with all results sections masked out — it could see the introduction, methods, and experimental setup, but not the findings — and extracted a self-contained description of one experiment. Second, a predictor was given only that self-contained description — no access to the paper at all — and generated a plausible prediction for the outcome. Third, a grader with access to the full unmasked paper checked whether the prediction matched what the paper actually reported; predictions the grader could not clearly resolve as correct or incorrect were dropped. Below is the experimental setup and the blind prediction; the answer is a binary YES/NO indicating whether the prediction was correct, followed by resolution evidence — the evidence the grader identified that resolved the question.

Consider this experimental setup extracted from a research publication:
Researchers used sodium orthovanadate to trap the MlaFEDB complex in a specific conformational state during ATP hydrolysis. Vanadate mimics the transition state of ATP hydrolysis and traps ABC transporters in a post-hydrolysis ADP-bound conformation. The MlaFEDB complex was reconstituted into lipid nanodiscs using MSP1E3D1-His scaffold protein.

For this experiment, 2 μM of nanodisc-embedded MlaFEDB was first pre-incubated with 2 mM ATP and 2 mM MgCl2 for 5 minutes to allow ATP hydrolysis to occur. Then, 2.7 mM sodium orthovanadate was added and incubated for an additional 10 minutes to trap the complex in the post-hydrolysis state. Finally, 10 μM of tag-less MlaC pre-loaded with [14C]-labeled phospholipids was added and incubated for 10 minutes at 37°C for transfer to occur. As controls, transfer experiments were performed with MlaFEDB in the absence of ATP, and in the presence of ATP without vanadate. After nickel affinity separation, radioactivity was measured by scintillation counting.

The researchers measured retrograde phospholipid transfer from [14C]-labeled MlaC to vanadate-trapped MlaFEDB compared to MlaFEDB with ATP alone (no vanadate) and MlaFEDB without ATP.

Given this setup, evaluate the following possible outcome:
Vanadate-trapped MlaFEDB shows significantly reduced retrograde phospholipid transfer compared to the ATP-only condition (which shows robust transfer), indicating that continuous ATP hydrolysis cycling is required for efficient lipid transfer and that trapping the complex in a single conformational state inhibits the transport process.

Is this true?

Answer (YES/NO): YES